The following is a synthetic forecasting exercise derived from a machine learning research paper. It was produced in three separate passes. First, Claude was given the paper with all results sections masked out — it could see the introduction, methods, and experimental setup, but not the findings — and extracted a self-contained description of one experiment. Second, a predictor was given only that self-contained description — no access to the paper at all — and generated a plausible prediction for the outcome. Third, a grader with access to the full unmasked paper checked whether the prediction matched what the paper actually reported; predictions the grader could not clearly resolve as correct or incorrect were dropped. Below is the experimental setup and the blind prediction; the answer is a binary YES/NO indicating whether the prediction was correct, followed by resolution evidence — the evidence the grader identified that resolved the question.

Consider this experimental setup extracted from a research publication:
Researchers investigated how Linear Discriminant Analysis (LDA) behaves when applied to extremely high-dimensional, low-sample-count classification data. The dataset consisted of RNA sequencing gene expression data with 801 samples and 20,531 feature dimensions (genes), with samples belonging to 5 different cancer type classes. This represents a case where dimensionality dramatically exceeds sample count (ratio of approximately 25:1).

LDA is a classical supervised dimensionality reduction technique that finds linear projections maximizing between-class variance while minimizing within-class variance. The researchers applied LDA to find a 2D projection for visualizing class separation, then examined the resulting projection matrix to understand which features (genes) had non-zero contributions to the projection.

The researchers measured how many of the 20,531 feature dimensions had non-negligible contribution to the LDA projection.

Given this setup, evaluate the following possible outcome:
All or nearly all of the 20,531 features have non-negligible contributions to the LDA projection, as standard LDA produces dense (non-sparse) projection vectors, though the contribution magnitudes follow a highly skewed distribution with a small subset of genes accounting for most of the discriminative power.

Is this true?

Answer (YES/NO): NO